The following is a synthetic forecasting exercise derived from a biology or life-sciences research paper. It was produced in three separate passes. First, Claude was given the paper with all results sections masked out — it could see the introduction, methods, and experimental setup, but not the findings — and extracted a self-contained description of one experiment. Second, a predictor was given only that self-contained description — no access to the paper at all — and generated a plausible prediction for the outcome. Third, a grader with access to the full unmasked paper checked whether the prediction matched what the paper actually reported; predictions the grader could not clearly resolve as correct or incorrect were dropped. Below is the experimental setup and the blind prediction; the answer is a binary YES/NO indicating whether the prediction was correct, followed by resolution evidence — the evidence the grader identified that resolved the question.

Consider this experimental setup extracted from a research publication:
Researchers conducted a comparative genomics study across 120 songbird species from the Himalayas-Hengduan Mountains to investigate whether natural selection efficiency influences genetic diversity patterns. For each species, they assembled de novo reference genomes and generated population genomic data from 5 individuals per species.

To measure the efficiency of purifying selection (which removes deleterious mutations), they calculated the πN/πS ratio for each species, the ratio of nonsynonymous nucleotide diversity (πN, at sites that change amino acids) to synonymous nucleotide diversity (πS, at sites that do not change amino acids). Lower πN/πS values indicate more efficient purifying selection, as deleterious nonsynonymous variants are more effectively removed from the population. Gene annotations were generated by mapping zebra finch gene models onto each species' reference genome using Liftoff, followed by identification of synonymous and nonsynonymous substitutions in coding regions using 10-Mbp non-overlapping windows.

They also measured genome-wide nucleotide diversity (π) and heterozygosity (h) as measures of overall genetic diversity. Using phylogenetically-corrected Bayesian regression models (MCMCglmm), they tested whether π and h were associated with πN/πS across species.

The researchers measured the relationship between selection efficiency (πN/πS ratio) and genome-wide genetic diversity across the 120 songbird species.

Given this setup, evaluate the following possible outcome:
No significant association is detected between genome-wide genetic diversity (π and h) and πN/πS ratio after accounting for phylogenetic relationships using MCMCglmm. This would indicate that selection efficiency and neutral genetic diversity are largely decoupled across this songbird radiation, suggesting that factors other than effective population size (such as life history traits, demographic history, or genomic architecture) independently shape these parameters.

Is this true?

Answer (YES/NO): YES